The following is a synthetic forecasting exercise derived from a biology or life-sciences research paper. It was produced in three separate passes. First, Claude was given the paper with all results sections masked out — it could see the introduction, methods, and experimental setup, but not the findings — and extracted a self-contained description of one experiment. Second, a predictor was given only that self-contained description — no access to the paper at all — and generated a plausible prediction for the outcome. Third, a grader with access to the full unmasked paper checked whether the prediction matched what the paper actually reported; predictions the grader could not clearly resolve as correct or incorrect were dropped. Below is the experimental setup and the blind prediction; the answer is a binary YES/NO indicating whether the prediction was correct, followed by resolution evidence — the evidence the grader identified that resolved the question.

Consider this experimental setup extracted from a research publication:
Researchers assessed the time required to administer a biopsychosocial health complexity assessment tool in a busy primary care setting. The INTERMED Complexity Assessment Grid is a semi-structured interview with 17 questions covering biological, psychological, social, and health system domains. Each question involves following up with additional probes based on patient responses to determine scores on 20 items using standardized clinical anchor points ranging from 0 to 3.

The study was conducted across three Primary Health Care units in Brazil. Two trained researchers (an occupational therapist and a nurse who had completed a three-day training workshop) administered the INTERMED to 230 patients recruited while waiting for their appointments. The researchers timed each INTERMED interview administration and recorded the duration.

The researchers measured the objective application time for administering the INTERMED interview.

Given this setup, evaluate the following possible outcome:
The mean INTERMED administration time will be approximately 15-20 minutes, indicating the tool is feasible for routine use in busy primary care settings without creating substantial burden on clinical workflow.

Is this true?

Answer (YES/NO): NO